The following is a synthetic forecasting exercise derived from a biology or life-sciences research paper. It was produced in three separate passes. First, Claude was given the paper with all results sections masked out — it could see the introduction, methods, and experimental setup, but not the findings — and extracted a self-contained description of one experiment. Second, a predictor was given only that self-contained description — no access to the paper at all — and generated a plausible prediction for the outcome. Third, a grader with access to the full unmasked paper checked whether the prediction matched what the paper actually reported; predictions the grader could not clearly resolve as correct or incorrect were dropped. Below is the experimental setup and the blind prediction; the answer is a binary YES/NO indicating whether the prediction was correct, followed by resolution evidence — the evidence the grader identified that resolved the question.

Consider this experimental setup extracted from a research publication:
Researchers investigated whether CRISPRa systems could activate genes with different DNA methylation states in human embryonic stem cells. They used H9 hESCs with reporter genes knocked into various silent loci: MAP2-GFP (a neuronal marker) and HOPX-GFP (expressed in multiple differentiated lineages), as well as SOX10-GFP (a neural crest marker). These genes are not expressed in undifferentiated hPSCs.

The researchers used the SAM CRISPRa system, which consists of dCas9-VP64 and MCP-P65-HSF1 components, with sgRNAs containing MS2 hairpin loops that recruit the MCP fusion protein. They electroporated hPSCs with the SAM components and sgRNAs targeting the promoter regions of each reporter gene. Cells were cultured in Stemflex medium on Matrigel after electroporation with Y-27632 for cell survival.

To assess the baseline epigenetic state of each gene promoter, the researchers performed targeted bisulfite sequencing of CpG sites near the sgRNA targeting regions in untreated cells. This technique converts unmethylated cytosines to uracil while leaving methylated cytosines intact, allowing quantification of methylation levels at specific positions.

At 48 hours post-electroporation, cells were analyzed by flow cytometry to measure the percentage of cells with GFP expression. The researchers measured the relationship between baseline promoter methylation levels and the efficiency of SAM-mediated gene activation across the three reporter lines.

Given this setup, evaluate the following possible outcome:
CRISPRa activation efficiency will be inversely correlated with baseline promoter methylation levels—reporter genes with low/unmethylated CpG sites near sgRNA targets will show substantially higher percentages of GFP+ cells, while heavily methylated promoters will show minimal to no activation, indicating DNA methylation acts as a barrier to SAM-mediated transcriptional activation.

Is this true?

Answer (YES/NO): NO